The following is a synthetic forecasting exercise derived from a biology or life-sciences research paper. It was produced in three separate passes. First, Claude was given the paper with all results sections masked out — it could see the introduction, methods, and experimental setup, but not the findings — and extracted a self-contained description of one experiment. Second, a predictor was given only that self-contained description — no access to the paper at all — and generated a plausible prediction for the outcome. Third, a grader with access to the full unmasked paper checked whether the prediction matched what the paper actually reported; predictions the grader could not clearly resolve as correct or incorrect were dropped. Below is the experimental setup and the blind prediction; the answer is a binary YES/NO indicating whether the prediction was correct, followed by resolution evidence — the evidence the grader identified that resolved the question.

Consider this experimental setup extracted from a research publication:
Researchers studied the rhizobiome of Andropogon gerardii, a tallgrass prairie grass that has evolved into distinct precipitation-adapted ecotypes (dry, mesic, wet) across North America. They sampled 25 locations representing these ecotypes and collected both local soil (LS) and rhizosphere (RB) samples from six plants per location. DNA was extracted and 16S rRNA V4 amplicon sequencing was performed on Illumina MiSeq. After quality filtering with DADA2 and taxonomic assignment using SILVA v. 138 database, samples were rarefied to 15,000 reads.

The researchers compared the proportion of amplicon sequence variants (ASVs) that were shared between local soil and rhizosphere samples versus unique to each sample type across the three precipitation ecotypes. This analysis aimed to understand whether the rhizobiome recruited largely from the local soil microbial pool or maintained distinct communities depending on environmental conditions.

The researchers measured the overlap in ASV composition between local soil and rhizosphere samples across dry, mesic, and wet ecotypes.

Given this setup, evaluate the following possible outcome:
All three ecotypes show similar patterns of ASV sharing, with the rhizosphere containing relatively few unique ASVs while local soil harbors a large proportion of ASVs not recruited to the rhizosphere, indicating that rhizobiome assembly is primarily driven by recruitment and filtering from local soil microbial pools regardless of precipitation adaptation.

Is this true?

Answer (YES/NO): NO